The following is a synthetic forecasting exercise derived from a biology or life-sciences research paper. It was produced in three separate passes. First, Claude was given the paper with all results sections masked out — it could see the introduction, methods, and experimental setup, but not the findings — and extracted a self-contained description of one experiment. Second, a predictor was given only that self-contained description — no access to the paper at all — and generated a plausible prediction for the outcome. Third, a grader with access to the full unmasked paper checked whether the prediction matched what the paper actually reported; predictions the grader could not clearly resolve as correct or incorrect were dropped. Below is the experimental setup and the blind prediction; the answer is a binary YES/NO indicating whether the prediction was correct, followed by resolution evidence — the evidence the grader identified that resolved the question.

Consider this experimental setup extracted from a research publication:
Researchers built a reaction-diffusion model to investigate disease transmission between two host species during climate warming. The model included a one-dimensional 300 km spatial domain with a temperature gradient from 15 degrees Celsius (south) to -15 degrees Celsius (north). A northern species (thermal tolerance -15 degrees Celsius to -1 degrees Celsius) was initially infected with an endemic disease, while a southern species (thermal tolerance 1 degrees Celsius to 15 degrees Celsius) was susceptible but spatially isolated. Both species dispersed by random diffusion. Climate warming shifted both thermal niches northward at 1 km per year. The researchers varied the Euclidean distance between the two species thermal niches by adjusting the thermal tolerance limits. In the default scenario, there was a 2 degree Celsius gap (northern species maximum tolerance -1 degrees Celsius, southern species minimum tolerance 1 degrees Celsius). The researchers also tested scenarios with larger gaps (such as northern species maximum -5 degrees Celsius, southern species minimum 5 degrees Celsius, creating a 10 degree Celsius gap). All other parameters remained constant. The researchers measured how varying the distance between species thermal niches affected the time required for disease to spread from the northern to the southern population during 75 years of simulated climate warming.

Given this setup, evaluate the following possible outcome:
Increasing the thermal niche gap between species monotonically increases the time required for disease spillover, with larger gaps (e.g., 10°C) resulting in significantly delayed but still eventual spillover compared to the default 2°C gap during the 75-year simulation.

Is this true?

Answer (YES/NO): NO